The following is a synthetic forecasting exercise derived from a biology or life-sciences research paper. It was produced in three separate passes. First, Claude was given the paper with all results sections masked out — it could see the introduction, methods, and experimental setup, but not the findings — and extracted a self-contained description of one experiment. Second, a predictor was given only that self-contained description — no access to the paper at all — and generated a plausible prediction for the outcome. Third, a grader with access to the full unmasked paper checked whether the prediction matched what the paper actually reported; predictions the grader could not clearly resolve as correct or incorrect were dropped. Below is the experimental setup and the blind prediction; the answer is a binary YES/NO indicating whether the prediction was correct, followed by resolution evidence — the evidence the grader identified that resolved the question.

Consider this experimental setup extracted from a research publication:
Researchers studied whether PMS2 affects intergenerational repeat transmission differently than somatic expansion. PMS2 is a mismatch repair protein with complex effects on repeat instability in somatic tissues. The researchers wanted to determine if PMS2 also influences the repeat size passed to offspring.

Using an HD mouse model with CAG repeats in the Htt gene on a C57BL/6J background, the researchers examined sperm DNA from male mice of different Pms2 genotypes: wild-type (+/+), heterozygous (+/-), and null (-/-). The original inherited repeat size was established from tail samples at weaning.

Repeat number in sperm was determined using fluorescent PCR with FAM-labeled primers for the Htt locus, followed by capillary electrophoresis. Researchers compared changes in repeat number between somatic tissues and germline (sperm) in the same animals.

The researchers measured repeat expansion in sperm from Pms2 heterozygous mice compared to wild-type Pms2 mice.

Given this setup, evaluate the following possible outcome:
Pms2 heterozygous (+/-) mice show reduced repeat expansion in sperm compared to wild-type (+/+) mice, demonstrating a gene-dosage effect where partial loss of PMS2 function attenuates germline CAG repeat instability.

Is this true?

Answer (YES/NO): NO